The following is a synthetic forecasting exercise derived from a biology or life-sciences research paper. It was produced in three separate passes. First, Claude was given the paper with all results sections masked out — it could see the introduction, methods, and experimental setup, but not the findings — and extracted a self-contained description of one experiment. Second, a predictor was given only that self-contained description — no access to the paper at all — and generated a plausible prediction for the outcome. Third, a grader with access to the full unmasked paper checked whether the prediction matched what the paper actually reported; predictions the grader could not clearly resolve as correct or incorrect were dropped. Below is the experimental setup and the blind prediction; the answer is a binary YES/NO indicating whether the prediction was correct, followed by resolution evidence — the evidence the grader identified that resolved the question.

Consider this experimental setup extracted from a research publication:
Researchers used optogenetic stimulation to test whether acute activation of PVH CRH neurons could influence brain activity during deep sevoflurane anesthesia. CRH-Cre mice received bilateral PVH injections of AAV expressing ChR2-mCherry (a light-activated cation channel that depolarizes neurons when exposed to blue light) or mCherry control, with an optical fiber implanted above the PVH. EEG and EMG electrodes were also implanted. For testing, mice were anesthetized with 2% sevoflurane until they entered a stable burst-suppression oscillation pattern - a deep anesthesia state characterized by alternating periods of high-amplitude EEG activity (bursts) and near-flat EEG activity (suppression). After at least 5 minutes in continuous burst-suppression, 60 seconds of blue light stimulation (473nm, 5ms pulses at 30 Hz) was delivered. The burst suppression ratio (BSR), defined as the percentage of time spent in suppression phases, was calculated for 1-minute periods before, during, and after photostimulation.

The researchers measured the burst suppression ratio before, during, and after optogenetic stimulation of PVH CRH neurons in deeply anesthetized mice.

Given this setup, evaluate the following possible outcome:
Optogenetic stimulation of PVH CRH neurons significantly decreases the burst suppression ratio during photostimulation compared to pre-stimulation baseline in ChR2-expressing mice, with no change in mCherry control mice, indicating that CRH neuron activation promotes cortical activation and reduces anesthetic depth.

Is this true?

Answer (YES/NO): YES